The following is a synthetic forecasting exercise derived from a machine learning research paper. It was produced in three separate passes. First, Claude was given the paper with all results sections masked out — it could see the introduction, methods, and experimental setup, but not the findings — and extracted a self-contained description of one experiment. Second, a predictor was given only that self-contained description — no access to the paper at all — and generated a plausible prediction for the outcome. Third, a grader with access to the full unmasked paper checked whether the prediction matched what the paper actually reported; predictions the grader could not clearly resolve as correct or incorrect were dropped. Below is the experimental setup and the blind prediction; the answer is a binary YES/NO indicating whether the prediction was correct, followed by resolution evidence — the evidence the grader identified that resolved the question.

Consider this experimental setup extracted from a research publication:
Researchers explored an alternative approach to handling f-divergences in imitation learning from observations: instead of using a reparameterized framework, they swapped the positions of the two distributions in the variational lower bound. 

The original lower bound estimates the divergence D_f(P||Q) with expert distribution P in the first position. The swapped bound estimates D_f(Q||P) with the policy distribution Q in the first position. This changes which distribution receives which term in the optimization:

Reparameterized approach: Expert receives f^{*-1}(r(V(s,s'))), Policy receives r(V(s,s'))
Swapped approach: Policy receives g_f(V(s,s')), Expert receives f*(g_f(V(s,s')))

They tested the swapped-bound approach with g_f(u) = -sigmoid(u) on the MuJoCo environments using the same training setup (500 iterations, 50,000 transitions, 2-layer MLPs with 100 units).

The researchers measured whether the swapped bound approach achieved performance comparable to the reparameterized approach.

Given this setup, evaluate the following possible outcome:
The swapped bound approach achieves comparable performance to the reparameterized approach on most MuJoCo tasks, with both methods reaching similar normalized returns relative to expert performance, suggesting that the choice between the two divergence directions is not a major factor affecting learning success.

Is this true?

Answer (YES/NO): NO